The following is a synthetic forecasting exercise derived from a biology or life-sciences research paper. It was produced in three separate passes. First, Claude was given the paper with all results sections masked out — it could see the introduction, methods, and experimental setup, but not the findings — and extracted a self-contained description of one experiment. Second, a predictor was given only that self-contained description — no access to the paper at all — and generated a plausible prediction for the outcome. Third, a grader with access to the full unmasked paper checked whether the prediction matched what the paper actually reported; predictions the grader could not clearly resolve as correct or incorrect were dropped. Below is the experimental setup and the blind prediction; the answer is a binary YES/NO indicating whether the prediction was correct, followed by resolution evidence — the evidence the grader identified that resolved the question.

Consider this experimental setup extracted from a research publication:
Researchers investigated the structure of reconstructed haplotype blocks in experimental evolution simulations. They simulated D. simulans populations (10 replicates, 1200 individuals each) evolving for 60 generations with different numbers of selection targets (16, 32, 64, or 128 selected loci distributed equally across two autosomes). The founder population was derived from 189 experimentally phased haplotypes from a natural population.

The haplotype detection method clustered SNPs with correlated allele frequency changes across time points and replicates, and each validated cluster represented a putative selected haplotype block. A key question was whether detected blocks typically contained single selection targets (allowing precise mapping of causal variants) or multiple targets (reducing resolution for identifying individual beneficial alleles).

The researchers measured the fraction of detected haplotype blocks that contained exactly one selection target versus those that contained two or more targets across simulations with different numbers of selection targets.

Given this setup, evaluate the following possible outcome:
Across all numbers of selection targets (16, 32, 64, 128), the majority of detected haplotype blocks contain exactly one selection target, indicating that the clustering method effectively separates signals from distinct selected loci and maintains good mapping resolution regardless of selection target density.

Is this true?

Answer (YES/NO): NO